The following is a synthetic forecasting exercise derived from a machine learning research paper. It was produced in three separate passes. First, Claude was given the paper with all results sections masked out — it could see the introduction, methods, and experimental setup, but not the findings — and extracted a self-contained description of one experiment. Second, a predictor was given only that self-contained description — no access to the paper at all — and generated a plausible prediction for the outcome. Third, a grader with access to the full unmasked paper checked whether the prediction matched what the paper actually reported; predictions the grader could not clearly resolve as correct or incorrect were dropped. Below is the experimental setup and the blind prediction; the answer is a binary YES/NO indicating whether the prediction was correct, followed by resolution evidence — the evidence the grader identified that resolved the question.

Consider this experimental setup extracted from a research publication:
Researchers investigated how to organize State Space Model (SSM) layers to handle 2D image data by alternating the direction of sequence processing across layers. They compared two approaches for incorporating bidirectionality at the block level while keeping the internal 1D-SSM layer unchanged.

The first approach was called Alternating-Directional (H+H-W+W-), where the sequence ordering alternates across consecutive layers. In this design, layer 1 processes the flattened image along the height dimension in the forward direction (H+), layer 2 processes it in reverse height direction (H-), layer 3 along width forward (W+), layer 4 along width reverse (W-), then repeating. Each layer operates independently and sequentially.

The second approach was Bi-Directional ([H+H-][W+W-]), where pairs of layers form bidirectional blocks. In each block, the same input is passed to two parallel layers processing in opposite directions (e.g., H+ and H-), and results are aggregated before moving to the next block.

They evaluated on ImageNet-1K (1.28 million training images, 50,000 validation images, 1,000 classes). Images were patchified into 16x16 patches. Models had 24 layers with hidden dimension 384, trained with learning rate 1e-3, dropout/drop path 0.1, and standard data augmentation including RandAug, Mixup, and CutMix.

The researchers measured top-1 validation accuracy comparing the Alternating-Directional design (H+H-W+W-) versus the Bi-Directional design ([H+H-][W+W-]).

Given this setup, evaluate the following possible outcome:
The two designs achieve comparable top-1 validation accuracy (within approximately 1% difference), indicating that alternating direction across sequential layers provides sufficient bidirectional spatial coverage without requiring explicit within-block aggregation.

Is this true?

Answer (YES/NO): NO